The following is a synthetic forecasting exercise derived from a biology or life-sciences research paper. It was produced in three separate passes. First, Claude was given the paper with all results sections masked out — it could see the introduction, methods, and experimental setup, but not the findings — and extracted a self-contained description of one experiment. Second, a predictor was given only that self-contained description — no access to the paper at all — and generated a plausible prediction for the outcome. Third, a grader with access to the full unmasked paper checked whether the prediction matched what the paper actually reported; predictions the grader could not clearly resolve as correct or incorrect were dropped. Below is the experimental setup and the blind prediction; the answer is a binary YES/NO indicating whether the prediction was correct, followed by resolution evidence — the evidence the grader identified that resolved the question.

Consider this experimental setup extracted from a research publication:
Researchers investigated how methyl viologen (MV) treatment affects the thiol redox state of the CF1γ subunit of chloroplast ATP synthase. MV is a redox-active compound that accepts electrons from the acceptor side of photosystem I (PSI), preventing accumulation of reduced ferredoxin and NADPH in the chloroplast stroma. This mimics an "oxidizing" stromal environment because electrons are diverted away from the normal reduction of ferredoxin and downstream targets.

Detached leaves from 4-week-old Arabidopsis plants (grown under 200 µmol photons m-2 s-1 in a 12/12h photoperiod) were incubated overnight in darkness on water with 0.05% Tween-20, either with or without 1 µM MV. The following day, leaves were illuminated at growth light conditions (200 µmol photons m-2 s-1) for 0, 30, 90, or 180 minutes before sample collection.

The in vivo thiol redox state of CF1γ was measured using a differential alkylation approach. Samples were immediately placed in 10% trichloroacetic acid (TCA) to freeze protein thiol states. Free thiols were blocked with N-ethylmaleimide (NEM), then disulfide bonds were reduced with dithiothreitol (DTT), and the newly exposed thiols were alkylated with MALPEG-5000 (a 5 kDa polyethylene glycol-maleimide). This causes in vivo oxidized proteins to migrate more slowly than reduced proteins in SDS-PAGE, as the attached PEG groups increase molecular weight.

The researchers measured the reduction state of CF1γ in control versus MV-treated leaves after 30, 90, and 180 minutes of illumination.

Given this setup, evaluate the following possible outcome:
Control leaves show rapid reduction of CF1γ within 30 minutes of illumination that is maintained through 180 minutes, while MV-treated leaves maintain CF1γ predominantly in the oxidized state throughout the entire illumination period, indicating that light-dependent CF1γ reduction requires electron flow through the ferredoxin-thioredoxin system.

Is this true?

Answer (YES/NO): NO